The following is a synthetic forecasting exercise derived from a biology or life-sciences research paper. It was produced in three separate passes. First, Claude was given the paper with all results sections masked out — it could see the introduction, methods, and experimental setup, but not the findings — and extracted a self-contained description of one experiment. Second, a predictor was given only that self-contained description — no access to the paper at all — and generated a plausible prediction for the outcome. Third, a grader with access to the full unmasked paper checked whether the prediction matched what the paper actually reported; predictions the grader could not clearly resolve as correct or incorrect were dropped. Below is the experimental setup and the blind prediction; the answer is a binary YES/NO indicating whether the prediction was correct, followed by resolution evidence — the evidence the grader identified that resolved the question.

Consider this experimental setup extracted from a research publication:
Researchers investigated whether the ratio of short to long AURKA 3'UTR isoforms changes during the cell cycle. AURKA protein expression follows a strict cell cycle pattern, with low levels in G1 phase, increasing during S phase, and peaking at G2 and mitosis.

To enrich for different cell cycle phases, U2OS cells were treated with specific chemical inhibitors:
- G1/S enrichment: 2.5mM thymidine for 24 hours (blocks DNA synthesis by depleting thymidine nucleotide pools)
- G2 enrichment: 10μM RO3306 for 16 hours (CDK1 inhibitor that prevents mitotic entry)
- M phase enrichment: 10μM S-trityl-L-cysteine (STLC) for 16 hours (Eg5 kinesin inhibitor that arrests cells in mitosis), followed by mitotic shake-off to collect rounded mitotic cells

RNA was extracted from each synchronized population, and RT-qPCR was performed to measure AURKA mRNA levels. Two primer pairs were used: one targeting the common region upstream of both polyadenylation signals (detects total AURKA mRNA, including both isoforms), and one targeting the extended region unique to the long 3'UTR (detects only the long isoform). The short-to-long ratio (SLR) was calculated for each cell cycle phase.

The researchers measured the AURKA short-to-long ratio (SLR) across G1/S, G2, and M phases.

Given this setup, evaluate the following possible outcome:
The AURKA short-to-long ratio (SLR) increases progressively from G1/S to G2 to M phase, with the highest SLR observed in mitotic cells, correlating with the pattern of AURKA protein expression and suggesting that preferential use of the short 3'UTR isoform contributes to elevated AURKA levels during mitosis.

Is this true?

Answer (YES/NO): NO